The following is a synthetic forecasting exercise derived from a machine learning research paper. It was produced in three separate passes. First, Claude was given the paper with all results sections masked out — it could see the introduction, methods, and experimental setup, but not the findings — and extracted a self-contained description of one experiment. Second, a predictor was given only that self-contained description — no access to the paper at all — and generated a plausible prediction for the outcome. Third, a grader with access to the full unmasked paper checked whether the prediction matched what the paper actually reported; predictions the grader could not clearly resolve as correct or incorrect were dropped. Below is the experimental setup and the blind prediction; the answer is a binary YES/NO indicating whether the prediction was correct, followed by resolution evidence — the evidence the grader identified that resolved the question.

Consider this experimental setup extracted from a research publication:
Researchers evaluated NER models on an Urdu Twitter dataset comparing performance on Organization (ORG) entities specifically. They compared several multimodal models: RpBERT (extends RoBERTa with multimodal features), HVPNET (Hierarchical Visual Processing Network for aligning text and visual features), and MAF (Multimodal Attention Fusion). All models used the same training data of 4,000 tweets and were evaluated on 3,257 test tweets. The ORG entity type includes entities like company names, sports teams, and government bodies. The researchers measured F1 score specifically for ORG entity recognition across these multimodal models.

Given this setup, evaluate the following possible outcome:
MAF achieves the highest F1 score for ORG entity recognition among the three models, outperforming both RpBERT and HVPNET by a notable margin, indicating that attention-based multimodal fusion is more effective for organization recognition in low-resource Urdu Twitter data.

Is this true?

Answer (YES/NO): YES